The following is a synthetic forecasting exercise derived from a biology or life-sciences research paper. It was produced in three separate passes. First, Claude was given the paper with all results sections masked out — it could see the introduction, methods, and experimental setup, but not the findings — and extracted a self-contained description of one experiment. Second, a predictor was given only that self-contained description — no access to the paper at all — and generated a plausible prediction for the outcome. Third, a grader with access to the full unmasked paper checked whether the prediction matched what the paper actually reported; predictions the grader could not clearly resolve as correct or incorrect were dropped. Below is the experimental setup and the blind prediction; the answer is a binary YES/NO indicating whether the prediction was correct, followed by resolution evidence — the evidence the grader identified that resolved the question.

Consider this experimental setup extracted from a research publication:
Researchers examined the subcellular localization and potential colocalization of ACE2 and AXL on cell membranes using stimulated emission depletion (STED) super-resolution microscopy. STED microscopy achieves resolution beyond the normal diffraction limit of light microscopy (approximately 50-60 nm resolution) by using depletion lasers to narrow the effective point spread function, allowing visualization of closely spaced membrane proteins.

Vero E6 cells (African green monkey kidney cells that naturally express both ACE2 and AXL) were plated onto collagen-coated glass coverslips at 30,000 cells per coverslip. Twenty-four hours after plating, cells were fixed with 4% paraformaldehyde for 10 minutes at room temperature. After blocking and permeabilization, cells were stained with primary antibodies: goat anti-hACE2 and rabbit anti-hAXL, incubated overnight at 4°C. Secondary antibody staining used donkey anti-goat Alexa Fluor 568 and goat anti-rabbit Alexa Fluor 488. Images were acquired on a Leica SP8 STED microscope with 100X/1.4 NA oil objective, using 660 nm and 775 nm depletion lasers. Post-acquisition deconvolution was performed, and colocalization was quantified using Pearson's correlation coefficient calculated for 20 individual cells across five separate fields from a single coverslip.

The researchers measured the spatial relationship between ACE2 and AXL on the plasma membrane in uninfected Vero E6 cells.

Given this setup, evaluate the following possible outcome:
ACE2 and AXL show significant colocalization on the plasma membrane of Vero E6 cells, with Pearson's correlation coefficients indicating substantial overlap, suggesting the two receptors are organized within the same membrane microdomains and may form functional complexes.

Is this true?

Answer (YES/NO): NO